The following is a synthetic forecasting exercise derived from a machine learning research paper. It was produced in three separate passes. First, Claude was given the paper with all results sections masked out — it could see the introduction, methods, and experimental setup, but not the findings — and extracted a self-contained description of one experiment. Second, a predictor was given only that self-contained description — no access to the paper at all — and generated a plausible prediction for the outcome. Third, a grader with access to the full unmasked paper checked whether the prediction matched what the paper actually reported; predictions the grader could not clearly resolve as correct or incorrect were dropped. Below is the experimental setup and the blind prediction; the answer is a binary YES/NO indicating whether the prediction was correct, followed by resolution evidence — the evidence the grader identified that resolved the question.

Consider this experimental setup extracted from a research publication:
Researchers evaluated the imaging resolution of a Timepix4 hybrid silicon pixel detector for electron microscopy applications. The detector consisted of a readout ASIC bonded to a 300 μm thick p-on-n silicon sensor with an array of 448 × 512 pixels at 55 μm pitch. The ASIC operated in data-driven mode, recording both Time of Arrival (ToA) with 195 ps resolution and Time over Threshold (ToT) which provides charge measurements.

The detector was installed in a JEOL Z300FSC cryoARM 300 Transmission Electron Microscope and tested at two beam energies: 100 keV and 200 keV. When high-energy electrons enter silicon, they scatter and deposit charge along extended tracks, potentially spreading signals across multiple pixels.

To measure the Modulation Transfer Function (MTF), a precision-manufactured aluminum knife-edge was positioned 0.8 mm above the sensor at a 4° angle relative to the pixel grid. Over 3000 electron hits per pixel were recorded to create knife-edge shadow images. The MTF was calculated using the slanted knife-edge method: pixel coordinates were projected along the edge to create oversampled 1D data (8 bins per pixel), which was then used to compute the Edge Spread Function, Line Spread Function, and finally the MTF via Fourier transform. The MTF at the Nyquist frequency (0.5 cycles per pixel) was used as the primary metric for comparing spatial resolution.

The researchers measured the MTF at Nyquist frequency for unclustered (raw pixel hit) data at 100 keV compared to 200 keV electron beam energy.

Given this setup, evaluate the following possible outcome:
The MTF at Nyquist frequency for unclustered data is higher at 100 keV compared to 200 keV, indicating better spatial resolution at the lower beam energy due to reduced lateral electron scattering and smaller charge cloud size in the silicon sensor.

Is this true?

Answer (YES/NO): YES